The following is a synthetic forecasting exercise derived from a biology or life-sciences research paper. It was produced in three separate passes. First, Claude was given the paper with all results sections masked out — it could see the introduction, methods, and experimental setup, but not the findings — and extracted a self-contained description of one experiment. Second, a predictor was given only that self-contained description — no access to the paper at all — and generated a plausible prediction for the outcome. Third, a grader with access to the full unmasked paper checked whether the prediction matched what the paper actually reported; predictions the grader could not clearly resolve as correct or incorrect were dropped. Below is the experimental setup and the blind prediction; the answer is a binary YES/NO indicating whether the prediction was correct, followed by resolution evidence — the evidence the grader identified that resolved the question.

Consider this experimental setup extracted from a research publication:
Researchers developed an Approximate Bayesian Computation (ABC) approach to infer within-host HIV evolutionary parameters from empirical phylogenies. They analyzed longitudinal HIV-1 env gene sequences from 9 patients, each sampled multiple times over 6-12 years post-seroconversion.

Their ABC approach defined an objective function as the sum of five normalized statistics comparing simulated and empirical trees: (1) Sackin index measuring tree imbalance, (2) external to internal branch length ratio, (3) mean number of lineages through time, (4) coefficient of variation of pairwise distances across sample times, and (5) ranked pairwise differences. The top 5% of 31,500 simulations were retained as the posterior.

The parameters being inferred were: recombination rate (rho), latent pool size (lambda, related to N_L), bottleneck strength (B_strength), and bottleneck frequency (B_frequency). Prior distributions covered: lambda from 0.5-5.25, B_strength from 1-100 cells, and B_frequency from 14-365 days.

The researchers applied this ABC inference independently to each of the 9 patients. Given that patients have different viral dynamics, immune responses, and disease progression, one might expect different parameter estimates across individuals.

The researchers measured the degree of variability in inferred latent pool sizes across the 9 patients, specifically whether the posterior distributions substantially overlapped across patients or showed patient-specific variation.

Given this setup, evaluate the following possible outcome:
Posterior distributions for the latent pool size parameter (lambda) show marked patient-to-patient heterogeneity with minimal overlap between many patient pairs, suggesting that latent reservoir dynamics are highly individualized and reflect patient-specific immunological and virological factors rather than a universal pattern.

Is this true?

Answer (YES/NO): NO